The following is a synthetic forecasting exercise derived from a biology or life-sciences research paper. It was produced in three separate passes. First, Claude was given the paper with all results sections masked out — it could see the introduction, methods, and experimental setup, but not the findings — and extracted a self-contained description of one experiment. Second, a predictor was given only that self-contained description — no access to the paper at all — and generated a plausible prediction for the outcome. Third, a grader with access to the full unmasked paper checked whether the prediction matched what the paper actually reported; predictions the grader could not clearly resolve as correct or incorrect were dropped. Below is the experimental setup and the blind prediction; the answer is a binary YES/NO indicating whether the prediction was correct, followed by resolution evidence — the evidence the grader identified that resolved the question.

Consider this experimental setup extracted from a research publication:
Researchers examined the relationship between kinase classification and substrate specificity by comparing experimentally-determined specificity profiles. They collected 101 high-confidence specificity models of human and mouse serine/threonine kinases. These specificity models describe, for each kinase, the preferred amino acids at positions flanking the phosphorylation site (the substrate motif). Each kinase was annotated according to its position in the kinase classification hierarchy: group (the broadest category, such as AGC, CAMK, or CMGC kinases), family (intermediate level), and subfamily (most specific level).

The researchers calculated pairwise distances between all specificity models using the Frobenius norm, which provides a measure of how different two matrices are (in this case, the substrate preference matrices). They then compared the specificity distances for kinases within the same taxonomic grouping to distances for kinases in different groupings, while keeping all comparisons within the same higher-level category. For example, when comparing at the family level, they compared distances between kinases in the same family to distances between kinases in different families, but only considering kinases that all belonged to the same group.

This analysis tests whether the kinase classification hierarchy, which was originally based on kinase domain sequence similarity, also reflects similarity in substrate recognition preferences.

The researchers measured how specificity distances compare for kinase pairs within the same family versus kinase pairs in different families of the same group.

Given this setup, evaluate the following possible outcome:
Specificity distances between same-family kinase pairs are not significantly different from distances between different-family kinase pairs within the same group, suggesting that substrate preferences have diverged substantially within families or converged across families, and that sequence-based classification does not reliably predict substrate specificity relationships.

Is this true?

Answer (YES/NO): NO